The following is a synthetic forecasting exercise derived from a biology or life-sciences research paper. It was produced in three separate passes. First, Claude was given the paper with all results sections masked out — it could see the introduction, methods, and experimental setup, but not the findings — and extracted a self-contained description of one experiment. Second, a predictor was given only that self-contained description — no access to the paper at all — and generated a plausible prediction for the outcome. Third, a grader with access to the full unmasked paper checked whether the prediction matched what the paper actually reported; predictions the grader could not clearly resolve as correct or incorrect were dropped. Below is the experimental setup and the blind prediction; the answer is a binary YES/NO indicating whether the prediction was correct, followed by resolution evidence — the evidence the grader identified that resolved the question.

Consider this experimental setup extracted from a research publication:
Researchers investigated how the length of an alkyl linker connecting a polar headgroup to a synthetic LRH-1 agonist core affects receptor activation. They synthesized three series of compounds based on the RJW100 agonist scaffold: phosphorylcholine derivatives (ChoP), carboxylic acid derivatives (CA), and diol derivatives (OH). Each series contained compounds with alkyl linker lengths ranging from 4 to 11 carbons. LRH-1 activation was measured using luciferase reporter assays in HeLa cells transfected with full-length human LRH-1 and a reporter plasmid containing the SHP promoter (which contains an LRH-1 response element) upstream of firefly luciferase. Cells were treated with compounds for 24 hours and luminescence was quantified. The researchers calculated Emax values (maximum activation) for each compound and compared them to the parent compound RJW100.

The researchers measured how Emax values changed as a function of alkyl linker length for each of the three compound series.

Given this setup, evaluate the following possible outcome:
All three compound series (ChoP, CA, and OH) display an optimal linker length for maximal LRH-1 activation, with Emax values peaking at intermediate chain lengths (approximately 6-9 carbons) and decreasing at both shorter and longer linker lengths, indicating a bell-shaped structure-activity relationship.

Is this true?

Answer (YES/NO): NO